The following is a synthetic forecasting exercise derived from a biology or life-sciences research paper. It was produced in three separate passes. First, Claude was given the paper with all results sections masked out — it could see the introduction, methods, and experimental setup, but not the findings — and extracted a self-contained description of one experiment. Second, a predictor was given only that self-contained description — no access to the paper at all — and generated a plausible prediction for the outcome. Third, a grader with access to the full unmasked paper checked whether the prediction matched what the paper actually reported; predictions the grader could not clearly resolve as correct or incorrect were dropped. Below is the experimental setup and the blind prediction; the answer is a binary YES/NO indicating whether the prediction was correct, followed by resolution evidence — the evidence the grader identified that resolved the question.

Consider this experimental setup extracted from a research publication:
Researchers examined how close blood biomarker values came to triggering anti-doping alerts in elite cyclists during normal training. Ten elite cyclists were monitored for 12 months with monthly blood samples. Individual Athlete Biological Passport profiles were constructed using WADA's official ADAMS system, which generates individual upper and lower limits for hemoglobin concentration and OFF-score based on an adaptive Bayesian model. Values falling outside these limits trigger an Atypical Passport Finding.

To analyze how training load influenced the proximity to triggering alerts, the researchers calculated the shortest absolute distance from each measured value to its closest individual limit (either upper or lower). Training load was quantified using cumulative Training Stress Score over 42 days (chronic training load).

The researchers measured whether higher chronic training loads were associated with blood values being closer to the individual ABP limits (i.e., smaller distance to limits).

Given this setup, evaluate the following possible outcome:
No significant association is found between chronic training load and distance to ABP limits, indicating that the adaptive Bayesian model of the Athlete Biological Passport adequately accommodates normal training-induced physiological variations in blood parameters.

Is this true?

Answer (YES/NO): YES